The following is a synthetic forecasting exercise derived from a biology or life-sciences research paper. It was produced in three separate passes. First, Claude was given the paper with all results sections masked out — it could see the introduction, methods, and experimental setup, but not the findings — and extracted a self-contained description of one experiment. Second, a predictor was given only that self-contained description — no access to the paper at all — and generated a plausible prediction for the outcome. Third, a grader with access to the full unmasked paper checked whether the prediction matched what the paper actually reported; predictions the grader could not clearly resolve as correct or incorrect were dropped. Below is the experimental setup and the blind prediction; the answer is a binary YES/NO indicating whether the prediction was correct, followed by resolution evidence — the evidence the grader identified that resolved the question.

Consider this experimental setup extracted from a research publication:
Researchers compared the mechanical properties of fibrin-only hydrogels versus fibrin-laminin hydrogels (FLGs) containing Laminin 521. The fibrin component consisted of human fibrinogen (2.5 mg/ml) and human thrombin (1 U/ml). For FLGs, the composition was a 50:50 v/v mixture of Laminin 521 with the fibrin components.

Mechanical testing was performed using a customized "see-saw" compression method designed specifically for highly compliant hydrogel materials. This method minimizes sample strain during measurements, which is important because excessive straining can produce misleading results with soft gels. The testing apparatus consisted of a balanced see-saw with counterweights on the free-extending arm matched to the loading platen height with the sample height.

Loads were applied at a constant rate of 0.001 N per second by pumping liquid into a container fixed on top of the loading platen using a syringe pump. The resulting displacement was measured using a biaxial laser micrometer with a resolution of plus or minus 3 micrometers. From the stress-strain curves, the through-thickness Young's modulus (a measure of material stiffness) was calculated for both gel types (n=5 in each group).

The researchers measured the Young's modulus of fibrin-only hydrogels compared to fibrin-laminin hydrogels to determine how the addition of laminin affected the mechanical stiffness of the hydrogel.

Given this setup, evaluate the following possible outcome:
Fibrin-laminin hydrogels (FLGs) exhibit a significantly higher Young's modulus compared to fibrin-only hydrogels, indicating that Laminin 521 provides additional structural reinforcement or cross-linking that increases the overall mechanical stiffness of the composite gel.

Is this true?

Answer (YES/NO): YES